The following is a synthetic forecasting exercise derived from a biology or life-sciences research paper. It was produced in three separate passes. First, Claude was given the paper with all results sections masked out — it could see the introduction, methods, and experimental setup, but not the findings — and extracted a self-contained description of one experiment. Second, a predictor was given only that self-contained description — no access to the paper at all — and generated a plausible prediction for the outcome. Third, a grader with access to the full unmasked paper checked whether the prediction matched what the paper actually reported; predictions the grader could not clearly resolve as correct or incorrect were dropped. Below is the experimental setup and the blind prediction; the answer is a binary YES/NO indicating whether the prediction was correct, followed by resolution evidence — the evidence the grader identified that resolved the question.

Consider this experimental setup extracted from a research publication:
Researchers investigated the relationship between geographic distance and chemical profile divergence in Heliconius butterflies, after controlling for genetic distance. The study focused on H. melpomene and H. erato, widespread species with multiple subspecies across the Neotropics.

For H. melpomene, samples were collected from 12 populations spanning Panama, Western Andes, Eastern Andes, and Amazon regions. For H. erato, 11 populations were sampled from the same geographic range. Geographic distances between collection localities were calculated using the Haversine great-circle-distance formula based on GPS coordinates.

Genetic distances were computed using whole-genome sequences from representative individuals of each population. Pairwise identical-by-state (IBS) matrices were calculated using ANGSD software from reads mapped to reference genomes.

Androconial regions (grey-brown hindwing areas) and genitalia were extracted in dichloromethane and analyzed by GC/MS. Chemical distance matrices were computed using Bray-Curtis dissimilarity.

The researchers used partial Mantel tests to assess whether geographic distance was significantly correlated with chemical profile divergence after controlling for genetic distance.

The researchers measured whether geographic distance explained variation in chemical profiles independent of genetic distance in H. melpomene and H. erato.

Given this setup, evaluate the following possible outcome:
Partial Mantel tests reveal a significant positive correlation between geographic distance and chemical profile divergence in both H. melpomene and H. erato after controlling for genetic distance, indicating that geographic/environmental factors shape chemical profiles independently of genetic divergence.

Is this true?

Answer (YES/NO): NO